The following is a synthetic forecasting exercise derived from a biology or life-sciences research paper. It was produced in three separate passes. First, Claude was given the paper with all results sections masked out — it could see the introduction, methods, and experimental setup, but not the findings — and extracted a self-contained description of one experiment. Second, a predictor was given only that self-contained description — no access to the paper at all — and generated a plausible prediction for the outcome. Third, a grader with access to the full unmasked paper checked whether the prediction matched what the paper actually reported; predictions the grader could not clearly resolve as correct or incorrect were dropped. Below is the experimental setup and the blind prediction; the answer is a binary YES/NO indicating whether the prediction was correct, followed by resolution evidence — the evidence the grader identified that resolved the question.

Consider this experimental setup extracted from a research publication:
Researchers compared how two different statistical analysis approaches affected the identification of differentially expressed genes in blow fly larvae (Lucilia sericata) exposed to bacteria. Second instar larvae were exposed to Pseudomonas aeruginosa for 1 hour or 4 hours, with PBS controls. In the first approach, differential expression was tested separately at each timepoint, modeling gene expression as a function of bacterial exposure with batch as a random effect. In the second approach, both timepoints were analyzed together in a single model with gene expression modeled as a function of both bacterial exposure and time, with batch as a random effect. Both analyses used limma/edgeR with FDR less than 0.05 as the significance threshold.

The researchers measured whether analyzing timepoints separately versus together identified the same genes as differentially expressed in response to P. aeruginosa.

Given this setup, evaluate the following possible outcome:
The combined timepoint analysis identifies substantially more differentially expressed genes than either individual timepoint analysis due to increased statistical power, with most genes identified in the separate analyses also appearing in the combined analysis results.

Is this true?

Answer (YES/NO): NO